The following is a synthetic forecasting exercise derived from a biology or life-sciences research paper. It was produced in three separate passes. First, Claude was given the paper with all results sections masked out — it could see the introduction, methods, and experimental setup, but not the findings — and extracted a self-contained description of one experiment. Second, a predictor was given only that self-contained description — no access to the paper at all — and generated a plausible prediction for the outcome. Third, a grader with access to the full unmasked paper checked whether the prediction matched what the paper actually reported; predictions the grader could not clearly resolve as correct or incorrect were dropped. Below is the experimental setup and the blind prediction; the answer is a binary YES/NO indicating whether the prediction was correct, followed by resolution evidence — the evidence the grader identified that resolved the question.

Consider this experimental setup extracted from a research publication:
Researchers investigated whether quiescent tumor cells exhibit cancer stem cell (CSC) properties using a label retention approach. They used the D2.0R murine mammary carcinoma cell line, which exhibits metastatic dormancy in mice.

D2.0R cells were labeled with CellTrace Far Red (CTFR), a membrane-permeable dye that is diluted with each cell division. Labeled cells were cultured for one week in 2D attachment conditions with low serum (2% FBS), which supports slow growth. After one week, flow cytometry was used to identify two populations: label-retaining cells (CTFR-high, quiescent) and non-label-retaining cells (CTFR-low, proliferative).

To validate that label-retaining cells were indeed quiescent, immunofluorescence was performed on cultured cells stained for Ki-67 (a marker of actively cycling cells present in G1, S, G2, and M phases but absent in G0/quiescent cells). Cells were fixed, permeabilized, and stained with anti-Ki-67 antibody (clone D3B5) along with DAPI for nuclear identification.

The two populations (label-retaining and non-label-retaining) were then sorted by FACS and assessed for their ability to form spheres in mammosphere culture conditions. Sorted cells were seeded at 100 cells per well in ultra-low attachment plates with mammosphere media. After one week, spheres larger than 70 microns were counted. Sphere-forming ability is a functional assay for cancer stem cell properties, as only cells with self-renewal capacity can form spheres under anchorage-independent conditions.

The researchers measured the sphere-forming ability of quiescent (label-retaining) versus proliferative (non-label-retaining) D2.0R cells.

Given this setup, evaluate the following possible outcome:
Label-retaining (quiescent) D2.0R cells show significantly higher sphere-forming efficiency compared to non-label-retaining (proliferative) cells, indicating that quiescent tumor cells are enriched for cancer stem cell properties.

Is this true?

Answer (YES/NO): YES